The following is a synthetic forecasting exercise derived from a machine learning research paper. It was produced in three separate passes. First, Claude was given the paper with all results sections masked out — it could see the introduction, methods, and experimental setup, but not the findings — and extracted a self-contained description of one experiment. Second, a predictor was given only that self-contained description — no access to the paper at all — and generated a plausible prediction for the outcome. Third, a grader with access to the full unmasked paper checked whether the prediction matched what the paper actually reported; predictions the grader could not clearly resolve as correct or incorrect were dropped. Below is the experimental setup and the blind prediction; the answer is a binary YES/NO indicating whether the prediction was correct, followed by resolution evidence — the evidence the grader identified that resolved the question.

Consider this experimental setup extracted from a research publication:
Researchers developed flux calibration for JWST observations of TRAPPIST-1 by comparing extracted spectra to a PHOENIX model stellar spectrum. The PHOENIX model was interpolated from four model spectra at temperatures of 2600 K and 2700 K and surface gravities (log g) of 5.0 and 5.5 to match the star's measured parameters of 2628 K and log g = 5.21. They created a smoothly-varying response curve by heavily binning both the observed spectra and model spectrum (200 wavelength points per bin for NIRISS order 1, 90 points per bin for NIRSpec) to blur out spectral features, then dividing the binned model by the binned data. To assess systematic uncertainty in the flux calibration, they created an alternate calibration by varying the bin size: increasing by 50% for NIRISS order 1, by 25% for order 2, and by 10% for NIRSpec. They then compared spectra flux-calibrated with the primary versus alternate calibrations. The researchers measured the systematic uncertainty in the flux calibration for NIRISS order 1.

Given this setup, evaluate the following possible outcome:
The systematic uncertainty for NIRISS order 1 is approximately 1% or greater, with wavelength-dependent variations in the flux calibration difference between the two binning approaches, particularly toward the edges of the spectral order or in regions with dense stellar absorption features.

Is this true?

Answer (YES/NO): NO